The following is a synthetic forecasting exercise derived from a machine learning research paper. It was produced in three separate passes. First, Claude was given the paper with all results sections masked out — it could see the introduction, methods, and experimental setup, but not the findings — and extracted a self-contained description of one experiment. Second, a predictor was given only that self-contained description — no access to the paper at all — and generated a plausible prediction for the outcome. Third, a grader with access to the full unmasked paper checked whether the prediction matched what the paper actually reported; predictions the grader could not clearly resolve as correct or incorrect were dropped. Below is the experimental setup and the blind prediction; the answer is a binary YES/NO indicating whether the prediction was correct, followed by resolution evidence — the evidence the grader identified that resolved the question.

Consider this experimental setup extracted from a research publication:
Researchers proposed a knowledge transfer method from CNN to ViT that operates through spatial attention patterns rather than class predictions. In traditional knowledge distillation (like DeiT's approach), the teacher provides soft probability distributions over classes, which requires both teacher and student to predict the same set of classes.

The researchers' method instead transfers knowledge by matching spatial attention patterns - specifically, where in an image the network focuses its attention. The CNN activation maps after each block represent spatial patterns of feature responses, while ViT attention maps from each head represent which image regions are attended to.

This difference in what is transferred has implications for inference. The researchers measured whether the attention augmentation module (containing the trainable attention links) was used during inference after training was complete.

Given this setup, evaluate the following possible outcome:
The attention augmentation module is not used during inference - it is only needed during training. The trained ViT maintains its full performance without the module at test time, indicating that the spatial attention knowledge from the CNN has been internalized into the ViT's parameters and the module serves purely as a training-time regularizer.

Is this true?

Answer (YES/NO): YES